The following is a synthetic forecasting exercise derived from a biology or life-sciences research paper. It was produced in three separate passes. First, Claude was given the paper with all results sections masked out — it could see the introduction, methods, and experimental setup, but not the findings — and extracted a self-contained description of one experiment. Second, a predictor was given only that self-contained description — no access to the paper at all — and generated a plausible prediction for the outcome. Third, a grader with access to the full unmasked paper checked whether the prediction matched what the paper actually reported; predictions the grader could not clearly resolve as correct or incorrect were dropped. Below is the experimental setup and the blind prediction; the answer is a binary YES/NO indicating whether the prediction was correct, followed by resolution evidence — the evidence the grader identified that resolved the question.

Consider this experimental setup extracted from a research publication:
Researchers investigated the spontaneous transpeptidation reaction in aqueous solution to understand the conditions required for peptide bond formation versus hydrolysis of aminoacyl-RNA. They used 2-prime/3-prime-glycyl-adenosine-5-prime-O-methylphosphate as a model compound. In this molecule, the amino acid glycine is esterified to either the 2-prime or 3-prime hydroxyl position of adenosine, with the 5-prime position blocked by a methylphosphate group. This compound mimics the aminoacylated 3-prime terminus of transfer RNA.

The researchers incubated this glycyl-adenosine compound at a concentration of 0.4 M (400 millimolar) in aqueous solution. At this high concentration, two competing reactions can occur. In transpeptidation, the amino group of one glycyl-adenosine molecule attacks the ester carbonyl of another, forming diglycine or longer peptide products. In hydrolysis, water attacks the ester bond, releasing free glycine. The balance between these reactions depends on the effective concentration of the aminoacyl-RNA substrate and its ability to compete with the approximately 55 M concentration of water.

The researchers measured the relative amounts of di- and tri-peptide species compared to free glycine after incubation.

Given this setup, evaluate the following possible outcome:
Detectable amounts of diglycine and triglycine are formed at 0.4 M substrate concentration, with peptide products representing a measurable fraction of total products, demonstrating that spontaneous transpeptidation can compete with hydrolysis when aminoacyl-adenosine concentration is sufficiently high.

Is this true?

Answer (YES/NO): YES